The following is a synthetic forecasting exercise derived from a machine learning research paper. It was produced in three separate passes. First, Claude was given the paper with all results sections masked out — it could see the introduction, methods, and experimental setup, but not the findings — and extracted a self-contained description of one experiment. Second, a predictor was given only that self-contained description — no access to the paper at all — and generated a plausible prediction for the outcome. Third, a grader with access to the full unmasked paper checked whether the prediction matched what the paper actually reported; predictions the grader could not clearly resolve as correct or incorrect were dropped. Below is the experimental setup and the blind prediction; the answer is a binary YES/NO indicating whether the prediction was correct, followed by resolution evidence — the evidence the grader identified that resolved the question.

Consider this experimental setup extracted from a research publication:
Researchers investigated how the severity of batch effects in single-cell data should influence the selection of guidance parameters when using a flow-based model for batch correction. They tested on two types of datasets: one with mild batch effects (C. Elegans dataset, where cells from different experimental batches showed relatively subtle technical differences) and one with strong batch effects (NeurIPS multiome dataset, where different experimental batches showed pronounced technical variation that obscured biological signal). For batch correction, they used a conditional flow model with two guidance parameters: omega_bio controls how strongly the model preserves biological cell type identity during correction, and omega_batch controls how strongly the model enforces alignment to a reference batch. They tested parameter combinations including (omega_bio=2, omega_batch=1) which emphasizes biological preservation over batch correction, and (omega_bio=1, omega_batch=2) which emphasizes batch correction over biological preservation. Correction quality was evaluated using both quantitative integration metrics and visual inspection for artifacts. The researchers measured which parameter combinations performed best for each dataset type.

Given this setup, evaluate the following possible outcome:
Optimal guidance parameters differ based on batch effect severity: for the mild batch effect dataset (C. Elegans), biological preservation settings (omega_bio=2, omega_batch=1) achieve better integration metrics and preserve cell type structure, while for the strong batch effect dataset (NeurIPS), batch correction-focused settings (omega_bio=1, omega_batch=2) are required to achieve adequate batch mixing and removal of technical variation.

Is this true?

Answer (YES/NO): YES